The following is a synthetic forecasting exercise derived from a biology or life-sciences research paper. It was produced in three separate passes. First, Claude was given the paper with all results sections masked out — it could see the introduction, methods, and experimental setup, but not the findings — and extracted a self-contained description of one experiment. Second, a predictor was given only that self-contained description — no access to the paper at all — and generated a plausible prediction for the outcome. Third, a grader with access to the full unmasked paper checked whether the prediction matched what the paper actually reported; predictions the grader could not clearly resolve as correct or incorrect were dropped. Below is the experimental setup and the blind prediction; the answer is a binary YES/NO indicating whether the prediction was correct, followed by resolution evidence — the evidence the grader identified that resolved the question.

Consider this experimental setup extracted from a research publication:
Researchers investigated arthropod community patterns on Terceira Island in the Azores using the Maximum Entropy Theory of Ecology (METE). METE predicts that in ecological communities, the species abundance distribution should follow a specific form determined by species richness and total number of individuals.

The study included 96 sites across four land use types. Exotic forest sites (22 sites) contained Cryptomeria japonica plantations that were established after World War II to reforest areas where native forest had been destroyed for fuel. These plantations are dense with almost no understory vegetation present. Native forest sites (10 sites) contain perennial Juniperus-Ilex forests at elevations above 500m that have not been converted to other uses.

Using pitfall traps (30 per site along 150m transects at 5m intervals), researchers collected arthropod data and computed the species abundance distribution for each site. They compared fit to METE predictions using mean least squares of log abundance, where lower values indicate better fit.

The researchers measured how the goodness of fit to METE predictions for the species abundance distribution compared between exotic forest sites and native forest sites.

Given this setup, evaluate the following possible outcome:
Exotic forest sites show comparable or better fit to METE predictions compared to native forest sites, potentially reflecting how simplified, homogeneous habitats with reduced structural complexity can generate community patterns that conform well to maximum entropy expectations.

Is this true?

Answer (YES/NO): NO